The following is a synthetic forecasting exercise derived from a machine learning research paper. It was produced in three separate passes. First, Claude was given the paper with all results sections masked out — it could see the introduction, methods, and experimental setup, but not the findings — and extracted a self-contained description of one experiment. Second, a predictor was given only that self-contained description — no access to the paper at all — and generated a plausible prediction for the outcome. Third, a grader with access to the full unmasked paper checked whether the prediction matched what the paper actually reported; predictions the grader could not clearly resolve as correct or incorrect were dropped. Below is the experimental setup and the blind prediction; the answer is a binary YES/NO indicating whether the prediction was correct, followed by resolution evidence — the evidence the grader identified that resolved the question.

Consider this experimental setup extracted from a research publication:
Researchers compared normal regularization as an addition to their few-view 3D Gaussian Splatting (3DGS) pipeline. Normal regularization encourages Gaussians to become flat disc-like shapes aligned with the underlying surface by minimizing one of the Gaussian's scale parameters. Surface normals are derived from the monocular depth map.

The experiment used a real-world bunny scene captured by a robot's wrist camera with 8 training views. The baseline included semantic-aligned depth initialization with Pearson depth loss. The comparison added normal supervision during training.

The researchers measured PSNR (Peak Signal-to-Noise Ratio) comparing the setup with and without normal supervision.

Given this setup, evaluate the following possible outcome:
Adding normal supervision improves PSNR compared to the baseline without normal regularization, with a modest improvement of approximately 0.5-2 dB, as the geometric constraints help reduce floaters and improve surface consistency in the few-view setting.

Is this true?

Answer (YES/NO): NO